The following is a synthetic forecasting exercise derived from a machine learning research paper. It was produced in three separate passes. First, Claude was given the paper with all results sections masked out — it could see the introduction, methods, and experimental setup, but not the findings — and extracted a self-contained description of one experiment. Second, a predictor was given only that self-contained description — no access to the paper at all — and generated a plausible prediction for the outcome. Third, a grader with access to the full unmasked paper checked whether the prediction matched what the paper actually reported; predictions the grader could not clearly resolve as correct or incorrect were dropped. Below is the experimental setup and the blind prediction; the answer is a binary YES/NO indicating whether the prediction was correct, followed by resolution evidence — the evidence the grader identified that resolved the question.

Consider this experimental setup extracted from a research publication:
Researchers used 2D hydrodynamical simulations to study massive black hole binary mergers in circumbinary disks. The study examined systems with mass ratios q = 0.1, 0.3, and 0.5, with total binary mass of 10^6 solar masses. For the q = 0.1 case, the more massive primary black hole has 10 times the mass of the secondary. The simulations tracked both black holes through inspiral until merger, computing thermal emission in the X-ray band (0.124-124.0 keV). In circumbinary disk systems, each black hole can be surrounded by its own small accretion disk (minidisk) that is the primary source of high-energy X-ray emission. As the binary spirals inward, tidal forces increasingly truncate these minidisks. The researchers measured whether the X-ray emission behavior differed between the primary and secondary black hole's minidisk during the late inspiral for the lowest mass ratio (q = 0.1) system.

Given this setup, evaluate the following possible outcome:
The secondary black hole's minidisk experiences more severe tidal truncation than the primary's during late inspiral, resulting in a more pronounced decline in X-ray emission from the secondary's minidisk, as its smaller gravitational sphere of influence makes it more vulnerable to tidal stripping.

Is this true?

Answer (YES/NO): NO